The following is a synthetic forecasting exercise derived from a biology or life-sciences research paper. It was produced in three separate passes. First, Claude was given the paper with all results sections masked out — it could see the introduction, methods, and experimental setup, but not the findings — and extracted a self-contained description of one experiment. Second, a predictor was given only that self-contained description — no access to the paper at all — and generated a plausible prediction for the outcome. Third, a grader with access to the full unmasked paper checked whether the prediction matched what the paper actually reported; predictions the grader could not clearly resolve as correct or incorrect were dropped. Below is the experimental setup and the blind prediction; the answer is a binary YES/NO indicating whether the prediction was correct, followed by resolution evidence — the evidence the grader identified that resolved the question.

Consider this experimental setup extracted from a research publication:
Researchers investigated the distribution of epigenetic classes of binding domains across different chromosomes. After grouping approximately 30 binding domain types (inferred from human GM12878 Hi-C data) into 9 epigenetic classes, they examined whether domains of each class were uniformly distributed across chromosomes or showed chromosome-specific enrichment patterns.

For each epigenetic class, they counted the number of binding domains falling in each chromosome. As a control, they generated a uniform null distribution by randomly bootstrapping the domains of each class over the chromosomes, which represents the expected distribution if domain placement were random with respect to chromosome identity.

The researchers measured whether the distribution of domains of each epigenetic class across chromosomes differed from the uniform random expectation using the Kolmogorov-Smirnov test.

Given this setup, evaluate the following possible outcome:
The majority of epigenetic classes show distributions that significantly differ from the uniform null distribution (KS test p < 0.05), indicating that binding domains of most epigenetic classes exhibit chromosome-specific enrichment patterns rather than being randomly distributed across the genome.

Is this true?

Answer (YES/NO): YES